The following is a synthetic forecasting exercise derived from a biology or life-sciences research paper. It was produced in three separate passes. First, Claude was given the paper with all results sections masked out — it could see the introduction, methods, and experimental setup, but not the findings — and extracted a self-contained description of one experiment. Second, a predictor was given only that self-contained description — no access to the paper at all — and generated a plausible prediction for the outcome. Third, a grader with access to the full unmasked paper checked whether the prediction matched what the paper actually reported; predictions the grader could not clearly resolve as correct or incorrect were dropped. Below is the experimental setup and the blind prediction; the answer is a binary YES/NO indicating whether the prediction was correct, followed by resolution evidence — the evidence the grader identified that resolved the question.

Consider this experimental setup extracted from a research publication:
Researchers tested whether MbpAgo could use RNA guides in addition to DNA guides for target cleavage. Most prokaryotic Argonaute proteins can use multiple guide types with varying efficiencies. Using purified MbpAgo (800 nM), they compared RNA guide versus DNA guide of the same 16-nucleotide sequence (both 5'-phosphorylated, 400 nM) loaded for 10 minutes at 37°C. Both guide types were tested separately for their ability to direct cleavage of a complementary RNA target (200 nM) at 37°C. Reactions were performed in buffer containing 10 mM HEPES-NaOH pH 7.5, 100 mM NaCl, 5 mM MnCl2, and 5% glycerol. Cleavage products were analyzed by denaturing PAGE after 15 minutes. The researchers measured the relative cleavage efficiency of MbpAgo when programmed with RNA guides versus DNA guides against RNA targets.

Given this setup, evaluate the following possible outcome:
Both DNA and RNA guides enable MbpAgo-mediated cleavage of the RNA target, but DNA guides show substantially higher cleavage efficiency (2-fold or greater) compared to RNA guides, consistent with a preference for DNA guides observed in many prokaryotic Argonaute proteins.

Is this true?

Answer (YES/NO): NO